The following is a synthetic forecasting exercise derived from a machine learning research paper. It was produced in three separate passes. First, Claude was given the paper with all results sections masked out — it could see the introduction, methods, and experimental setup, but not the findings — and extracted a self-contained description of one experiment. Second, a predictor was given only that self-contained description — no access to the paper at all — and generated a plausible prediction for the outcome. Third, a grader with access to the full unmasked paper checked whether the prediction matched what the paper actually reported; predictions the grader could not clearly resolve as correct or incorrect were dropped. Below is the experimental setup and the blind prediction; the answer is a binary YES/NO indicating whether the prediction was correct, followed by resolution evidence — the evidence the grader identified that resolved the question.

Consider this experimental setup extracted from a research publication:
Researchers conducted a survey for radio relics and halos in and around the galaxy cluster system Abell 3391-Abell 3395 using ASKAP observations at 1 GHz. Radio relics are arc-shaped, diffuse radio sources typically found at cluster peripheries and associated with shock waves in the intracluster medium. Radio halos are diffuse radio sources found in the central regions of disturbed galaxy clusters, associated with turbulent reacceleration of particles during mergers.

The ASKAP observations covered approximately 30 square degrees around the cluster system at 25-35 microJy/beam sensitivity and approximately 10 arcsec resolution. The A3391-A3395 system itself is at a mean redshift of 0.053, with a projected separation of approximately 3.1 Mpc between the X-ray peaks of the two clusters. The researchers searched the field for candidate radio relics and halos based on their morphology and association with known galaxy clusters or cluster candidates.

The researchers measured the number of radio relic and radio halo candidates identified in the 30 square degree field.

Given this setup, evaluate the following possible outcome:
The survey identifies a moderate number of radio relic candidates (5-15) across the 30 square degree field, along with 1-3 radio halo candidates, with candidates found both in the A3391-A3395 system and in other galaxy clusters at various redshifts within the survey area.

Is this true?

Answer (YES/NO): NO